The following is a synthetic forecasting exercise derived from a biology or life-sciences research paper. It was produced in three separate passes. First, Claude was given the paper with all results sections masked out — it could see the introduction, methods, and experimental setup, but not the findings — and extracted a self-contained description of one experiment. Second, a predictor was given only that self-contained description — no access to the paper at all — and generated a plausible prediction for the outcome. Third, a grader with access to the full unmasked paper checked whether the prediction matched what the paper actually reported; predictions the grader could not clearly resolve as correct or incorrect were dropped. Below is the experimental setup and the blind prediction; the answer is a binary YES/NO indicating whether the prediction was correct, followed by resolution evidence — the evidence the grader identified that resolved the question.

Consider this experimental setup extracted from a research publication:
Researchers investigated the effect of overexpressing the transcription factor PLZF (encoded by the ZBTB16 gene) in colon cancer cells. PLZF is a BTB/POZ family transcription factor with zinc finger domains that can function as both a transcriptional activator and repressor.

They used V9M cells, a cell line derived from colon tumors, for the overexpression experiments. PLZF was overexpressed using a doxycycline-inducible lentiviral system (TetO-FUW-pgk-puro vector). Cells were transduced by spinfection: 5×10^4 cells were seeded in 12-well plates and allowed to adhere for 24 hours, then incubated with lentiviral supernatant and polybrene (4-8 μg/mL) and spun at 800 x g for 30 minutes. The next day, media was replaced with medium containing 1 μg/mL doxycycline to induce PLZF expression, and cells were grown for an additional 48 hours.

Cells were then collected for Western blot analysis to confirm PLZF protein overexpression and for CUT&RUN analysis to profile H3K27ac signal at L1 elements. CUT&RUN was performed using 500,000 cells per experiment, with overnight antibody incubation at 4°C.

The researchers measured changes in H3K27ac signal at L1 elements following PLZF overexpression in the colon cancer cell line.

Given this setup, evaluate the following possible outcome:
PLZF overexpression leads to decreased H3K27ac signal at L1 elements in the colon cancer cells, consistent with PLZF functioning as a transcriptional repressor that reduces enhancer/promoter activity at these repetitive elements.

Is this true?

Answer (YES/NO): YES